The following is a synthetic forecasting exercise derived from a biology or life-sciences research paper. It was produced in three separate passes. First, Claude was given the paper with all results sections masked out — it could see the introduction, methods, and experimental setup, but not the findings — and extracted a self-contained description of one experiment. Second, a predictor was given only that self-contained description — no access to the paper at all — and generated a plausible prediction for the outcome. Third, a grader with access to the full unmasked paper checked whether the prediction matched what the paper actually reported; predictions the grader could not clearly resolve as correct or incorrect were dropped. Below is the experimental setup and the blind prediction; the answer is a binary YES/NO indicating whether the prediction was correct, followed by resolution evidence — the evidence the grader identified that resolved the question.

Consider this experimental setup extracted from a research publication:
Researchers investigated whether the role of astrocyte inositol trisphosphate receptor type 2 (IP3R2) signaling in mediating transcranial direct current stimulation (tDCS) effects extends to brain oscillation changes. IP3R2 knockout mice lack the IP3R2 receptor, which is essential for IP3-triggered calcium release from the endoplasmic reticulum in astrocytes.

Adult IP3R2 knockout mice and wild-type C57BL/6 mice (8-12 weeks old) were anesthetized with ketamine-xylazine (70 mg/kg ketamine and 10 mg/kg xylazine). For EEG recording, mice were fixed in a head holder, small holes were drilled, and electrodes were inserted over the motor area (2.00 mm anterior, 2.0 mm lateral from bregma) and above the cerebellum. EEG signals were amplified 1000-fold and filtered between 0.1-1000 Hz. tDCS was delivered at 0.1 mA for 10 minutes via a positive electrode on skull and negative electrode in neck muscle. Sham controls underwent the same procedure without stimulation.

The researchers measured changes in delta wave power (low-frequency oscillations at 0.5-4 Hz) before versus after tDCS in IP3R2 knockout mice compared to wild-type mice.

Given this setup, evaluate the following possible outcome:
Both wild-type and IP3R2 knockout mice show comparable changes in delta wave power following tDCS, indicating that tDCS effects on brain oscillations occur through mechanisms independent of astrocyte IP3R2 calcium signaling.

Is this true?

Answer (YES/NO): NO